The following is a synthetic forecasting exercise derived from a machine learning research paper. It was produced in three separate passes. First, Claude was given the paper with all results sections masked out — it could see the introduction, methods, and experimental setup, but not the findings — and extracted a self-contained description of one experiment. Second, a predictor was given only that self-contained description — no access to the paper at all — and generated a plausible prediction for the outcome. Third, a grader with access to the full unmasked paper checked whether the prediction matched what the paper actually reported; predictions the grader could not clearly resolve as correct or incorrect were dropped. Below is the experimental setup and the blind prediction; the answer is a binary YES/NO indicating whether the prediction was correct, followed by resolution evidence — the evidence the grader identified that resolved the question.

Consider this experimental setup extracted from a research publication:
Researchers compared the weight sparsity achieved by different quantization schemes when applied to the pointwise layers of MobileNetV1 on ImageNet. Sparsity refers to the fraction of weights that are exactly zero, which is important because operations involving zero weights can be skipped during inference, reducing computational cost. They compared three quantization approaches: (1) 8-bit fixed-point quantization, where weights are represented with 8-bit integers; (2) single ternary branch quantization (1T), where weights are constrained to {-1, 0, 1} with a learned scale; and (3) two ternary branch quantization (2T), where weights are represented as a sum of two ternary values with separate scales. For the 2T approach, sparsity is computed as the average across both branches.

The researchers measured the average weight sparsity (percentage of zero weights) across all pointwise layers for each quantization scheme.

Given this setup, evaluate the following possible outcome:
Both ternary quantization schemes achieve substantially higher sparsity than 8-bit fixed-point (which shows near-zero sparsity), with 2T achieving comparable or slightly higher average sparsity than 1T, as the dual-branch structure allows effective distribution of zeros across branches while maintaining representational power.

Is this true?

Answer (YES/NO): NO